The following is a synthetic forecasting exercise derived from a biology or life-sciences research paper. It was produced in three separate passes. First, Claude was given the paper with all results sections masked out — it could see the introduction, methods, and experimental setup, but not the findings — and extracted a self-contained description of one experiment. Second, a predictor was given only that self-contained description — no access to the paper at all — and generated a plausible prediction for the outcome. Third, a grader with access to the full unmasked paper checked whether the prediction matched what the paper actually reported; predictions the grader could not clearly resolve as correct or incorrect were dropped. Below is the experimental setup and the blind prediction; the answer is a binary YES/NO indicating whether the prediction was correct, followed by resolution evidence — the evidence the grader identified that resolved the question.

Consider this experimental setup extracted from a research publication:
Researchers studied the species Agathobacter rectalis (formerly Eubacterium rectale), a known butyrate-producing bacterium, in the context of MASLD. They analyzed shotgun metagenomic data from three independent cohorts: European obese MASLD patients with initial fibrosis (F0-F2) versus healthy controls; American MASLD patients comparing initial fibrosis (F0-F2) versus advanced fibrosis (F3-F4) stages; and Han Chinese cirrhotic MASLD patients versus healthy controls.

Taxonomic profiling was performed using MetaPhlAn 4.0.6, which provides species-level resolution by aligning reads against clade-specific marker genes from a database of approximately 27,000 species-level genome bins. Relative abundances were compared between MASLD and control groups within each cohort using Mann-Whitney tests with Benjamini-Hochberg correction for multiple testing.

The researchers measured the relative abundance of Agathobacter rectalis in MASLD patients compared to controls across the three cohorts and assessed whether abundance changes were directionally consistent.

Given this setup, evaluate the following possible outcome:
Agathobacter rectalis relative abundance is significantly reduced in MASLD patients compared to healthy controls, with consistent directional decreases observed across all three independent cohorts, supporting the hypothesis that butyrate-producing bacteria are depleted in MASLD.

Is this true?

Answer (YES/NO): YES